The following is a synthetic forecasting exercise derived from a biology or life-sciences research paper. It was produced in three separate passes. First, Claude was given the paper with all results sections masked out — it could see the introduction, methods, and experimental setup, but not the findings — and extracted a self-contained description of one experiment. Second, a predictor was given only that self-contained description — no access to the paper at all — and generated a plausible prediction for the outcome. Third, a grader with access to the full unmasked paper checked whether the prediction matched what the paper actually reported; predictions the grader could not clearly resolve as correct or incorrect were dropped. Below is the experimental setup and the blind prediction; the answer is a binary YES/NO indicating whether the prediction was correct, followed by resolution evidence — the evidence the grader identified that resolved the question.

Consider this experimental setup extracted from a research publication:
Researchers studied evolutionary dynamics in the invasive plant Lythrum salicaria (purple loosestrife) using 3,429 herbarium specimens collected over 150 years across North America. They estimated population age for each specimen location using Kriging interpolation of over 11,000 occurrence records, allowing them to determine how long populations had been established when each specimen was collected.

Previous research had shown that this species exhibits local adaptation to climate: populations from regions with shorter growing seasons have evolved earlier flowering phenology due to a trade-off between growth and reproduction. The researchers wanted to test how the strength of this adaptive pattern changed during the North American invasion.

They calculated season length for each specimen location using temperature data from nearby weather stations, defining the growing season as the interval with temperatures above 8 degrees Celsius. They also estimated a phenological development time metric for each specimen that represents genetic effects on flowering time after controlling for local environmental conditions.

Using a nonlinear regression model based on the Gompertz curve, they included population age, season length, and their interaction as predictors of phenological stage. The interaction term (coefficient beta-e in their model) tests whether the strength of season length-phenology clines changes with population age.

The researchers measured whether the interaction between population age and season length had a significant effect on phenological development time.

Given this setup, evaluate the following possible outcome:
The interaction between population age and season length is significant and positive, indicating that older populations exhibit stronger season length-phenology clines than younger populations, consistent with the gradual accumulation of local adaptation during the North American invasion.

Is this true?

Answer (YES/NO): YES